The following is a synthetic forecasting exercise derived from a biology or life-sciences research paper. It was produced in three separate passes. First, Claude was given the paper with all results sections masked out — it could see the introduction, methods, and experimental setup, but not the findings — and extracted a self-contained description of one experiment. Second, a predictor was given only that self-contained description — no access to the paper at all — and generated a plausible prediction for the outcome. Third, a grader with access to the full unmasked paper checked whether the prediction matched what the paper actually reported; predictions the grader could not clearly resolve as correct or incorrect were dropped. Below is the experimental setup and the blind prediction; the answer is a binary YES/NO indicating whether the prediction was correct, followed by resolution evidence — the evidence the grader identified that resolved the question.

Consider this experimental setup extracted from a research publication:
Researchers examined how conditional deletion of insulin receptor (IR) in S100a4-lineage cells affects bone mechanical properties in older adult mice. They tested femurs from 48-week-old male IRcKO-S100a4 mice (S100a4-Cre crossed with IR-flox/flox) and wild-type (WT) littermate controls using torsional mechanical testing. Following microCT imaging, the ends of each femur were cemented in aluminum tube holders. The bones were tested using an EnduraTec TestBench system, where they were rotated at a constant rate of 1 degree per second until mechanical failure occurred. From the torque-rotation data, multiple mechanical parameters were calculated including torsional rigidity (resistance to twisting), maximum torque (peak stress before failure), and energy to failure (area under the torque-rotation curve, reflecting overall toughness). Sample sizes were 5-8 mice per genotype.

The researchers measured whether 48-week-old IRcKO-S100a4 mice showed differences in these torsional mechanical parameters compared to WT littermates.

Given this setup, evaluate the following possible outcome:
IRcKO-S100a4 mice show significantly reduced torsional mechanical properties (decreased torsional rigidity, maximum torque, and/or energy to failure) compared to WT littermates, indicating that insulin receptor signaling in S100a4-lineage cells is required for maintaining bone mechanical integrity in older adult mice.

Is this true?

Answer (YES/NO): YES